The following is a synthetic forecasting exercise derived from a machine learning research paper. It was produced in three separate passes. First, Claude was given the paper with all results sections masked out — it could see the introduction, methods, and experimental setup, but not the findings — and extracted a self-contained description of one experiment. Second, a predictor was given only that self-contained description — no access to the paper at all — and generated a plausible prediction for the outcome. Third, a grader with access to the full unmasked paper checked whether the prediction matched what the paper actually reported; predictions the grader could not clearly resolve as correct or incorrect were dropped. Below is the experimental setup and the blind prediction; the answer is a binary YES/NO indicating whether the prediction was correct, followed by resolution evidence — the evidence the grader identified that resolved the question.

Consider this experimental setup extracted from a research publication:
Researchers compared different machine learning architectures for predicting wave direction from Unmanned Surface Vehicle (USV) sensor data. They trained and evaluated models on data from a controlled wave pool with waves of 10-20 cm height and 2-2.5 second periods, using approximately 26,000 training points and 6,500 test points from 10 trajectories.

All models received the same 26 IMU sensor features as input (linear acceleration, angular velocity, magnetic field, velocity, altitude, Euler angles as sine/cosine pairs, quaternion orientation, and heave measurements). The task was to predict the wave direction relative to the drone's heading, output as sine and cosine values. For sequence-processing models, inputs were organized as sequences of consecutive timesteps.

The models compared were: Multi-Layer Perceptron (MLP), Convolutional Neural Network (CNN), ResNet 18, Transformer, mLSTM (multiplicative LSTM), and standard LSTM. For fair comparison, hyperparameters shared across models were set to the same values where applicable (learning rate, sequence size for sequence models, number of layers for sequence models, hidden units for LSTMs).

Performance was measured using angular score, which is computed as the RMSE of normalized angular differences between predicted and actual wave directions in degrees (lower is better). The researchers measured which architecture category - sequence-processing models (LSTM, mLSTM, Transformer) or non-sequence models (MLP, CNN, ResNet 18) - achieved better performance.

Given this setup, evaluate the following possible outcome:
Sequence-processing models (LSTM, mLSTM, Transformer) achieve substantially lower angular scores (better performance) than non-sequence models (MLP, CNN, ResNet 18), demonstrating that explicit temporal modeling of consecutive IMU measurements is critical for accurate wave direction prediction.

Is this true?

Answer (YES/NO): YES